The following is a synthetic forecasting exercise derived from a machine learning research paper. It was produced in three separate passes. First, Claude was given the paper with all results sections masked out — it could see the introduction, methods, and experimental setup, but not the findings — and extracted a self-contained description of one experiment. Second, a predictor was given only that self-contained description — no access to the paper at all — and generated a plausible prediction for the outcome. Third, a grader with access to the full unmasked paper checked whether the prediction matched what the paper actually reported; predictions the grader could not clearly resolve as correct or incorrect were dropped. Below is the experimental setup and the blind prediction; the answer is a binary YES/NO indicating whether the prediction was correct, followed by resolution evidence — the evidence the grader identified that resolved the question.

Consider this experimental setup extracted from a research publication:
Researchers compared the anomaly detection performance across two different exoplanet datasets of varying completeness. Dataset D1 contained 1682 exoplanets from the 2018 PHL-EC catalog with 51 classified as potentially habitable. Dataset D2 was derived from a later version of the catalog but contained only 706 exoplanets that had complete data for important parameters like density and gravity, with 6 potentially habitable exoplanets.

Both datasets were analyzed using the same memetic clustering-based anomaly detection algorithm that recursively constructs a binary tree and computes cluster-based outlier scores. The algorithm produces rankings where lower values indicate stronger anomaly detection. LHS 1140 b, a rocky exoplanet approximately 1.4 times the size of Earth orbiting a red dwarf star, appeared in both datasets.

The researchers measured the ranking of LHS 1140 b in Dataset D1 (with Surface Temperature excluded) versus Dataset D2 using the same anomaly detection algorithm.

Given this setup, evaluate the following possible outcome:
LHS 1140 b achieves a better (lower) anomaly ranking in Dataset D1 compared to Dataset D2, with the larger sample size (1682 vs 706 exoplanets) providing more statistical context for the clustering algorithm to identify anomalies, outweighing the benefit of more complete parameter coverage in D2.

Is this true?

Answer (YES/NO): YES